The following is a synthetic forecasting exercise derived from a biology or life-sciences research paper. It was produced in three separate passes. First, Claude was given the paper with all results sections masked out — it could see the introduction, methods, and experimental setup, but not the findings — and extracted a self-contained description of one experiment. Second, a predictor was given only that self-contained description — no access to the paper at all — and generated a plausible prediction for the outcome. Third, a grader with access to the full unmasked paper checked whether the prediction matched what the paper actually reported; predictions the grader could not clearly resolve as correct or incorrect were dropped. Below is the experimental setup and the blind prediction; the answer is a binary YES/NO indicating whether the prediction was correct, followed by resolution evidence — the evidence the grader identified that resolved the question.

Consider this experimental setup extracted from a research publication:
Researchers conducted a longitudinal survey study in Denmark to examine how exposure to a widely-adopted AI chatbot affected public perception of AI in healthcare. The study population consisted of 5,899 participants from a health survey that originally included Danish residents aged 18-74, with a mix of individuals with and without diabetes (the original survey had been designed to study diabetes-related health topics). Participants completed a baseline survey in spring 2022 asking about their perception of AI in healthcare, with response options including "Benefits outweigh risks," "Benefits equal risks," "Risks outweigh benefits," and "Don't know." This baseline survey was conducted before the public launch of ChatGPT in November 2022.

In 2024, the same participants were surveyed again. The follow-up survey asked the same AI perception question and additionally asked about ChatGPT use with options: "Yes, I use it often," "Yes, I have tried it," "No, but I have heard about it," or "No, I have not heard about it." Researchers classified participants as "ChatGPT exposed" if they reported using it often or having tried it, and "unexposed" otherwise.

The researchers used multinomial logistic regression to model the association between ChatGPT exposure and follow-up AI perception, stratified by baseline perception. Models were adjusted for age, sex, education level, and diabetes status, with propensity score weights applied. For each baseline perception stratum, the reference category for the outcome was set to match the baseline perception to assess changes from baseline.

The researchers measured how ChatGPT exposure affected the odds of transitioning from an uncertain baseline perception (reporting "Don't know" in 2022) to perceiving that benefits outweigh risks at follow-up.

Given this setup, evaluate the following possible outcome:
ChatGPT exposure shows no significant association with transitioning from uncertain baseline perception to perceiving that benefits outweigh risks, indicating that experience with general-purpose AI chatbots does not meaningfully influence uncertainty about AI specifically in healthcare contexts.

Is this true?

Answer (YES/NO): NO